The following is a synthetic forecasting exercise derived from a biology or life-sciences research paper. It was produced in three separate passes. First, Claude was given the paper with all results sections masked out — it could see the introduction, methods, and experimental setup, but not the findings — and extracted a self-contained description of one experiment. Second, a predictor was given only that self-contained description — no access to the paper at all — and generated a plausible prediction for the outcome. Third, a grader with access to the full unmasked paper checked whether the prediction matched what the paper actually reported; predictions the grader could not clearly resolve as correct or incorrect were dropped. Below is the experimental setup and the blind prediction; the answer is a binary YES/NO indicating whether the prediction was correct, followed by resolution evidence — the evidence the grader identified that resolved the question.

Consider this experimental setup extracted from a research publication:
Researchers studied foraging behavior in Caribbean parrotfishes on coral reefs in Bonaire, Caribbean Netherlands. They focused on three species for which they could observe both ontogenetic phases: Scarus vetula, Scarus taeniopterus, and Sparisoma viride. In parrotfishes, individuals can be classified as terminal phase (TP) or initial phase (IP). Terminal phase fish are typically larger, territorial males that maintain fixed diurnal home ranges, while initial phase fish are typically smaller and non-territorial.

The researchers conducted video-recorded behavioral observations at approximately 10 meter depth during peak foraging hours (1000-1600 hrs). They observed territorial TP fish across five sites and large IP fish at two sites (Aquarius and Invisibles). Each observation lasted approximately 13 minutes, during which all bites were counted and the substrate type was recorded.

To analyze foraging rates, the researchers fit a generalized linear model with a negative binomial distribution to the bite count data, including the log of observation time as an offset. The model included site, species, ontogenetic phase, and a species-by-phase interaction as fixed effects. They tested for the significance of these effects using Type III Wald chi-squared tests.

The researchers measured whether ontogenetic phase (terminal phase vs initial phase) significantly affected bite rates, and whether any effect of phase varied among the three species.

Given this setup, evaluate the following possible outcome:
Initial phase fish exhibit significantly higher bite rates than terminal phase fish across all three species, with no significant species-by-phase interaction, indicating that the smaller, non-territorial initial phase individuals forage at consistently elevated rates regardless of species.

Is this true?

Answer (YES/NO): NO